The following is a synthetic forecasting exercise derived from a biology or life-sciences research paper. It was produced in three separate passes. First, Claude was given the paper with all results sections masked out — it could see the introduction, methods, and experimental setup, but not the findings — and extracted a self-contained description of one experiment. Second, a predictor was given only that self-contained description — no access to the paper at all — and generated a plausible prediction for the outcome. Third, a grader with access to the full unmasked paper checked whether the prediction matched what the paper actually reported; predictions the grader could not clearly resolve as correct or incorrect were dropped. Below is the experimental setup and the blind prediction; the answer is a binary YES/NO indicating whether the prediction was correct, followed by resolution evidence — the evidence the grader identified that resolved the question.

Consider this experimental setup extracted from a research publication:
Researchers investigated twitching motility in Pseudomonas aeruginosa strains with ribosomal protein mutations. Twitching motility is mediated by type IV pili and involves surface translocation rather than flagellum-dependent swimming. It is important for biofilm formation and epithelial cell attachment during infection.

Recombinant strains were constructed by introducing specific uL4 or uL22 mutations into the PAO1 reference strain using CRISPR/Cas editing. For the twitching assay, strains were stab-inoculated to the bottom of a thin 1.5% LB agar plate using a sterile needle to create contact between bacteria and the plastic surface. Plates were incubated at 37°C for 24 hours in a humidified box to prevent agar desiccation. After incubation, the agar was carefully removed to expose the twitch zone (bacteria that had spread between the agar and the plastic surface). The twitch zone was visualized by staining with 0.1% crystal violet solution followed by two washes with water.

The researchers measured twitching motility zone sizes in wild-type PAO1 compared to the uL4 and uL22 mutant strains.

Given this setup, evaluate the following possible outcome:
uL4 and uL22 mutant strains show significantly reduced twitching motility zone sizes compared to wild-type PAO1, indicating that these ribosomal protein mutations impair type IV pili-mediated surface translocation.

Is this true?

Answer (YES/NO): NO